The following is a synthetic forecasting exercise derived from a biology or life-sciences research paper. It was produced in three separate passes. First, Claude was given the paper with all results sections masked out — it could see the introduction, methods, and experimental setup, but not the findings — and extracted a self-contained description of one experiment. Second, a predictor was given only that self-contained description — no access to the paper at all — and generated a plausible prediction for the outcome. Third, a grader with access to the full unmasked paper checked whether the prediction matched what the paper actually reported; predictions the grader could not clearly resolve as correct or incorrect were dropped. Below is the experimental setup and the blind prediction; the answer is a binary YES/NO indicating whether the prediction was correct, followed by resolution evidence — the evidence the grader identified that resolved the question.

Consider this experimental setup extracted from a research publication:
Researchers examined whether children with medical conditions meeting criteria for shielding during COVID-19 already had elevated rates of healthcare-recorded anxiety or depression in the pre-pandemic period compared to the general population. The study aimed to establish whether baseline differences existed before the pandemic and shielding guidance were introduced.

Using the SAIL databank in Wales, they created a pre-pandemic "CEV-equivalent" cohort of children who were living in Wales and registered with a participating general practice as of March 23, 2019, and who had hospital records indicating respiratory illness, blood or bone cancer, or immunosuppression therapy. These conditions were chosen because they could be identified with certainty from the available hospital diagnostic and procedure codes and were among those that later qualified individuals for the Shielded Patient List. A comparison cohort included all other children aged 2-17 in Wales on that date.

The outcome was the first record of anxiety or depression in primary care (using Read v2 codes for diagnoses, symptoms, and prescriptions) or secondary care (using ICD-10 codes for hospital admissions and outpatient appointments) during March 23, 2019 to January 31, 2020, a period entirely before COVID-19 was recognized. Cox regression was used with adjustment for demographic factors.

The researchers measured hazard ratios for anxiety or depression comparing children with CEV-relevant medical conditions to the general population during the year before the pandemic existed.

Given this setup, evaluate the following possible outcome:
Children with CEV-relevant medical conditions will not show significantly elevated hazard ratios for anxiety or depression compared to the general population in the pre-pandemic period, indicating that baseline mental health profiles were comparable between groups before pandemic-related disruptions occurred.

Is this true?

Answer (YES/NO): NO